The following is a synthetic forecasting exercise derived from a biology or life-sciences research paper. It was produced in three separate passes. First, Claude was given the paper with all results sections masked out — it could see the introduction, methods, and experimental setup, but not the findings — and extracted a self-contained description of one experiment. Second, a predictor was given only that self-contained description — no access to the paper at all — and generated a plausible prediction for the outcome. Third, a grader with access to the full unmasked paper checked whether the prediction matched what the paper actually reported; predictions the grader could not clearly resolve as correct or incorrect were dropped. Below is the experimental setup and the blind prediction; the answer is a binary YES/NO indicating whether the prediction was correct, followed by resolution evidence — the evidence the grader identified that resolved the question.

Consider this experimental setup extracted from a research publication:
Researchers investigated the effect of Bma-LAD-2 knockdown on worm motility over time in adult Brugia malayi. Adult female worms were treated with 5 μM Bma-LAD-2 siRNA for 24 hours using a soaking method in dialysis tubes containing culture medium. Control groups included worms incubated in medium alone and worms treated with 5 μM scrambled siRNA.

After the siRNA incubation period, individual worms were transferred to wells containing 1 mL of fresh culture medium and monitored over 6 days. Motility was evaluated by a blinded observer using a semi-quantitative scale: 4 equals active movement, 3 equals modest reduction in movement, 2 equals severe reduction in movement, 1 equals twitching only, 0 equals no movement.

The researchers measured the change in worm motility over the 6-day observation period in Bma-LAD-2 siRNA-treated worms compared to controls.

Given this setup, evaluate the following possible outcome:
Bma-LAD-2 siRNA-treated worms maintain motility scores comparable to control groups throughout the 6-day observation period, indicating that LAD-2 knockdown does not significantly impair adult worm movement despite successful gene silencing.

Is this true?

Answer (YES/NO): NO